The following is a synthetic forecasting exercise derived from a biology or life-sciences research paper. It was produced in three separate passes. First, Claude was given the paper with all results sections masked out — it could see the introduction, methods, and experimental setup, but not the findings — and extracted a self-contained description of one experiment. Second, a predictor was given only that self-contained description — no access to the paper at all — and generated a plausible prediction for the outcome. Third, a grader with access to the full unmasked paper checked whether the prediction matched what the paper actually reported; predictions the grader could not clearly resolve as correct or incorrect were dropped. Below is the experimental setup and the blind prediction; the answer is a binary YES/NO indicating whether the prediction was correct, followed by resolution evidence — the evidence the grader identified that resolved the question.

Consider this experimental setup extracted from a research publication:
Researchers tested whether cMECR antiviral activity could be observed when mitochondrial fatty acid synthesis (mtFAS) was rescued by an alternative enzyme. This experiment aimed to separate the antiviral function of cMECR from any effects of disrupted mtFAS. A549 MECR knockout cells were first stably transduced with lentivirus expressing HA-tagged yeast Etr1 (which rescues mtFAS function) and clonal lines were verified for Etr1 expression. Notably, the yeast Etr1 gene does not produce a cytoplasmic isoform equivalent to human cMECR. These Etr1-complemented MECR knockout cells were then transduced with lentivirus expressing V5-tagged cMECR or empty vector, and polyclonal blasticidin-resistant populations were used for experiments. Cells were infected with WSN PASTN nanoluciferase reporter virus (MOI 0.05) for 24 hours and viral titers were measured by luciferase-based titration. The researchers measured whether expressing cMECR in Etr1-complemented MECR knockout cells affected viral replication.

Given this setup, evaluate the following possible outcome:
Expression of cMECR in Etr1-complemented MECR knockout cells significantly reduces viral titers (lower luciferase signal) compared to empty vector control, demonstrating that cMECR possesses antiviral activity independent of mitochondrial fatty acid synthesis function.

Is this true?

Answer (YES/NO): YES